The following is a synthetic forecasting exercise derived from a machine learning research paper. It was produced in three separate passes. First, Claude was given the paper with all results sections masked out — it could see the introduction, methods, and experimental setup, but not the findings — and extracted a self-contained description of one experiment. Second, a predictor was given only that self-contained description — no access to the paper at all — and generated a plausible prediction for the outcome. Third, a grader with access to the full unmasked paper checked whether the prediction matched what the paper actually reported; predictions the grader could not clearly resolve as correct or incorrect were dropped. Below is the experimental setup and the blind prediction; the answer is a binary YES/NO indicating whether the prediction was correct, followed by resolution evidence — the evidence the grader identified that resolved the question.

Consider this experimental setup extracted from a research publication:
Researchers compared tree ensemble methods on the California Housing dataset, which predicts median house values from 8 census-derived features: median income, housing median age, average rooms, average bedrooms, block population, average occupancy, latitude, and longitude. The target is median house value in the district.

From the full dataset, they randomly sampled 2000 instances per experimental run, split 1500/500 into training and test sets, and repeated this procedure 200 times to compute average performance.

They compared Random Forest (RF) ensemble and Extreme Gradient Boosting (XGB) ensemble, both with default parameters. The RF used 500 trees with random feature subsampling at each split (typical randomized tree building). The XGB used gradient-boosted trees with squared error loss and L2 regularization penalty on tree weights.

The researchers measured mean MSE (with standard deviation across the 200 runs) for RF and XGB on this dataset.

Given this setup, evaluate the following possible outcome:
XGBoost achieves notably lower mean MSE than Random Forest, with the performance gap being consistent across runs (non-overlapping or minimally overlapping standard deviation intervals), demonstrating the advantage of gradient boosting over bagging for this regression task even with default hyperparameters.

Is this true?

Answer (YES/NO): NO